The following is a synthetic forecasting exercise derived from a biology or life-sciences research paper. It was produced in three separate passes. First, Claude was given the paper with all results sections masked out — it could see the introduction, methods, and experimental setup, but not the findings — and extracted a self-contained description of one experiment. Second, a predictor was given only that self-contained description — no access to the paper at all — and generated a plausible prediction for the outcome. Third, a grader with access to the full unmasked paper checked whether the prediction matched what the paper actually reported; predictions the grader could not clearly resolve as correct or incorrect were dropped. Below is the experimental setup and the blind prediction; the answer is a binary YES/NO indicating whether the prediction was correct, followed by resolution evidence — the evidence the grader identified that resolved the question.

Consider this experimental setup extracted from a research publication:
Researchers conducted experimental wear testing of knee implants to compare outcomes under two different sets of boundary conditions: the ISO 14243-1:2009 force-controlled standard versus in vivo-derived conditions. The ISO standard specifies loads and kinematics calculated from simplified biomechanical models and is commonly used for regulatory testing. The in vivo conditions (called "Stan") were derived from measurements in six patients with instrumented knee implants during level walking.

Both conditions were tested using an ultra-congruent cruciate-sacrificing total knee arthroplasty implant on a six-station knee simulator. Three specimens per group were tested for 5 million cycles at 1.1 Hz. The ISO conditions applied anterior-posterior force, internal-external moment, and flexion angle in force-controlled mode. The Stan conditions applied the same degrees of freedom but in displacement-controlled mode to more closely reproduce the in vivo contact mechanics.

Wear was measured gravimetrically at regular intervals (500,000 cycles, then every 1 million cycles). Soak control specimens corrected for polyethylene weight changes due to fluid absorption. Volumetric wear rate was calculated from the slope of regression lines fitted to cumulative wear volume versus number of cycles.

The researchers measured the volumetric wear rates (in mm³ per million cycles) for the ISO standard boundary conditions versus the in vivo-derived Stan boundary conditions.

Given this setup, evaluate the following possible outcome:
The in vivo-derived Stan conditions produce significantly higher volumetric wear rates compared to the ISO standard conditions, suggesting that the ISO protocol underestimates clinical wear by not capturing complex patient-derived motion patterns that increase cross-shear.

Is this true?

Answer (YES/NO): YES